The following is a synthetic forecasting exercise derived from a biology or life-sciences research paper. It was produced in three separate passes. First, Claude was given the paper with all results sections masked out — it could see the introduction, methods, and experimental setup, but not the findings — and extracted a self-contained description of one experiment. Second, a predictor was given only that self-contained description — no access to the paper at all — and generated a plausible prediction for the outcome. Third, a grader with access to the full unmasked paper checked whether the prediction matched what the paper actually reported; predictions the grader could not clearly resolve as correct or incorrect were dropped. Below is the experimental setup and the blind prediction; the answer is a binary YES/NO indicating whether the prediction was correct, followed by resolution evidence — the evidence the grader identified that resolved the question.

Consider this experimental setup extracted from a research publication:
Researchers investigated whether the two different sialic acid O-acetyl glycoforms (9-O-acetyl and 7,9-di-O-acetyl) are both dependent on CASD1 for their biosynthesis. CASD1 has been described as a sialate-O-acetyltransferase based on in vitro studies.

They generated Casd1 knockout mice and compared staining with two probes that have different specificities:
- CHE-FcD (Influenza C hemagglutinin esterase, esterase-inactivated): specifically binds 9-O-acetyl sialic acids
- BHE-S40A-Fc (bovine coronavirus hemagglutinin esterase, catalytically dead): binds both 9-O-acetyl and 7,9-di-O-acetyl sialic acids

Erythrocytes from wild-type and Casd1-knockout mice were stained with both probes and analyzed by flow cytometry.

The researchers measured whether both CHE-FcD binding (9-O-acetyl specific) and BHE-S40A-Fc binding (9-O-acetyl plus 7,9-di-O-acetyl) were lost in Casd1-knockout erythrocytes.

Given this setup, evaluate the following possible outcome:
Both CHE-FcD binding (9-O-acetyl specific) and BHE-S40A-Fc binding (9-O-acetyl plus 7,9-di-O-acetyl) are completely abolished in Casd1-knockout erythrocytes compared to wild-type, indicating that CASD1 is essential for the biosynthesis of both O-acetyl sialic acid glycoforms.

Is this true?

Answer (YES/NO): YES